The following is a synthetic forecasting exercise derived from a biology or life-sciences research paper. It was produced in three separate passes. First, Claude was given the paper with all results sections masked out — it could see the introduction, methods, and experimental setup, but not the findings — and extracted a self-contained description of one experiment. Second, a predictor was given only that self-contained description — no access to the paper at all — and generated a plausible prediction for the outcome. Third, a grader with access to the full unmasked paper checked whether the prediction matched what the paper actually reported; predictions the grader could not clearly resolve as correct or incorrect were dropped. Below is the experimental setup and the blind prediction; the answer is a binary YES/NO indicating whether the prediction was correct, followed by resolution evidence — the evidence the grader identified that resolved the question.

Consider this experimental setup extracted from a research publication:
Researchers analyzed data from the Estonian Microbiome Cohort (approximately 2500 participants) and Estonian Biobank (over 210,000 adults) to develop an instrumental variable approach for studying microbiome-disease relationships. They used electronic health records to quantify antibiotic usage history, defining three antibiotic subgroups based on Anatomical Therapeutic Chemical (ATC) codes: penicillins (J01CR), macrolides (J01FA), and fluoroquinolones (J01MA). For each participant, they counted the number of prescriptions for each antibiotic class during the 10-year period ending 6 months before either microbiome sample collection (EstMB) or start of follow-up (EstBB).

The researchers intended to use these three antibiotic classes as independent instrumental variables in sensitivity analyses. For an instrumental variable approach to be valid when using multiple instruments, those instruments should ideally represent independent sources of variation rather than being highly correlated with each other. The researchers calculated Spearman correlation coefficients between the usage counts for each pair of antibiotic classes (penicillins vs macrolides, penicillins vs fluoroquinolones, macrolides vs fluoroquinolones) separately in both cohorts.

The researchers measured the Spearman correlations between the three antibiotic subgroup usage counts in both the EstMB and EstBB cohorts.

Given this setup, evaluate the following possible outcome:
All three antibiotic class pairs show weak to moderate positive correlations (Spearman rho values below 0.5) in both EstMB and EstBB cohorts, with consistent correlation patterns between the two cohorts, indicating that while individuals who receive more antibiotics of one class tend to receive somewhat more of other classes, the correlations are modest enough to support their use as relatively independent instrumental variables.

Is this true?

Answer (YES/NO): NO